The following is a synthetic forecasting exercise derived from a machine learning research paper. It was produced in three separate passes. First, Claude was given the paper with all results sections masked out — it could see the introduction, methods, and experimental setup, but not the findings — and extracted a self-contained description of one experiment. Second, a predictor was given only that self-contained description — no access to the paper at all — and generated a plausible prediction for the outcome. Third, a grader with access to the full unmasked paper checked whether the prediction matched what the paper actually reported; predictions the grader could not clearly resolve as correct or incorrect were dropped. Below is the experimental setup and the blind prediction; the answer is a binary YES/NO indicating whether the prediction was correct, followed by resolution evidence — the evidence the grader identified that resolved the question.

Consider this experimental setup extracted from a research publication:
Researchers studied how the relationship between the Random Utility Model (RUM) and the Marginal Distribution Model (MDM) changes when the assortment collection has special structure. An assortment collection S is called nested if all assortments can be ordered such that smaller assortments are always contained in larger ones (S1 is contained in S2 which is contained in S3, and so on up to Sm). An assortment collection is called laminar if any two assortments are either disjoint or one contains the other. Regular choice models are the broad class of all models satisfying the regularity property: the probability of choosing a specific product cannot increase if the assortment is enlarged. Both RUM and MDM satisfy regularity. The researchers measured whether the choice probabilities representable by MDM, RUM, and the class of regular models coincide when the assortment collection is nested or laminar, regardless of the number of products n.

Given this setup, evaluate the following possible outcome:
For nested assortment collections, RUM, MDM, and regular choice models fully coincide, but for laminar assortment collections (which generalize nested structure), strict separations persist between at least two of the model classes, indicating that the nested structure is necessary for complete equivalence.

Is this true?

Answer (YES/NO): NO